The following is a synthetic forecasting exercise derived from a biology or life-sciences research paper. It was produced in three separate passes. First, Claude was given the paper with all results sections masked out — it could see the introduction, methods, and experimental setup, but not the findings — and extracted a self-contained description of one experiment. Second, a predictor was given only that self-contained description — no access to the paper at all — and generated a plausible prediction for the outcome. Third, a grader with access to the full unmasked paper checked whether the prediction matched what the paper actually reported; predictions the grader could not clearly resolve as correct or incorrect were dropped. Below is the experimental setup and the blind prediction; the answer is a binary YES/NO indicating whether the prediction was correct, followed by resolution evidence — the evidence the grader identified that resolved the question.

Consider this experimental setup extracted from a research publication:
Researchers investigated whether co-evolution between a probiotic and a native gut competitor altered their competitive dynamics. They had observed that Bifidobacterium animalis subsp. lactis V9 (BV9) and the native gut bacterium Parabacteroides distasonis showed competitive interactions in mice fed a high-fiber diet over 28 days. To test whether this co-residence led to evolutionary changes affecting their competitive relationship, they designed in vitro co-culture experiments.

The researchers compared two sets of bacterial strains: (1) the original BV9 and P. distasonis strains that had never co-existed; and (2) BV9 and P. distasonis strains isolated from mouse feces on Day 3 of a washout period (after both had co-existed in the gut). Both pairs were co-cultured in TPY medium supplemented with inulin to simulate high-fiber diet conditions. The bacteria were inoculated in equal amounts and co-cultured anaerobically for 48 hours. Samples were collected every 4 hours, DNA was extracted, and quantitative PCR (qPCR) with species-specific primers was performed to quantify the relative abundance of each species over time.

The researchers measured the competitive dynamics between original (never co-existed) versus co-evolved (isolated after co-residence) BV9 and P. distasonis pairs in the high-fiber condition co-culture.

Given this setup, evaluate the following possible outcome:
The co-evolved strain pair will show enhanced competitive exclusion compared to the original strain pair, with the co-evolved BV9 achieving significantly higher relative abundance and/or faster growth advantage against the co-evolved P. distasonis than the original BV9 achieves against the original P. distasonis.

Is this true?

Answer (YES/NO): NO